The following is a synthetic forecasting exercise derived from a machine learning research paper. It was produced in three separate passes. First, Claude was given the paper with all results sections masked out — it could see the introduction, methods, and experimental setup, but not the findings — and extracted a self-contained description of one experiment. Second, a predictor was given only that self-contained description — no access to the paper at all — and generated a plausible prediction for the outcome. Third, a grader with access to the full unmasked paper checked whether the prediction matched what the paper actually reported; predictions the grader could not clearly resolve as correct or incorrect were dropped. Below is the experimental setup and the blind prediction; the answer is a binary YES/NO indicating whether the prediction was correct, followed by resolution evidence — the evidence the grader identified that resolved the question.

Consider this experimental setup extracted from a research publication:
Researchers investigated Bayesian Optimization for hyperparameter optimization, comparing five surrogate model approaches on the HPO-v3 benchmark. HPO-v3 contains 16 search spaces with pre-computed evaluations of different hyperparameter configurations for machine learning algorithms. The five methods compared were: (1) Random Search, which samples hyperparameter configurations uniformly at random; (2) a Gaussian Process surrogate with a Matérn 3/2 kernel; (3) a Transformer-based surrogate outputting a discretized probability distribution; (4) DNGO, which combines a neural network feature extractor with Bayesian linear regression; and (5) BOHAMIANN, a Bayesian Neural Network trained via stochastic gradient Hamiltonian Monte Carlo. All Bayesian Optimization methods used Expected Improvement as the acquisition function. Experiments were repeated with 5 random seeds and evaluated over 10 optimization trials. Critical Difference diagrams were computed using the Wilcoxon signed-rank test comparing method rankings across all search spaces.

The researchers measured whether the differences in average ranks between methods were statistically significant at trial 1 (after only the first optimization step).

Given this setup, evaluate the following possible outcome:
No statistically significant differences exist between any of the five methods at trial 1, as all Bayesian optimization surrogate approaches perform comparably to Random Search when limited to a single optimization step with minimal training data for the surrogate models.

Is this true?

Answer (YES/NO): YES